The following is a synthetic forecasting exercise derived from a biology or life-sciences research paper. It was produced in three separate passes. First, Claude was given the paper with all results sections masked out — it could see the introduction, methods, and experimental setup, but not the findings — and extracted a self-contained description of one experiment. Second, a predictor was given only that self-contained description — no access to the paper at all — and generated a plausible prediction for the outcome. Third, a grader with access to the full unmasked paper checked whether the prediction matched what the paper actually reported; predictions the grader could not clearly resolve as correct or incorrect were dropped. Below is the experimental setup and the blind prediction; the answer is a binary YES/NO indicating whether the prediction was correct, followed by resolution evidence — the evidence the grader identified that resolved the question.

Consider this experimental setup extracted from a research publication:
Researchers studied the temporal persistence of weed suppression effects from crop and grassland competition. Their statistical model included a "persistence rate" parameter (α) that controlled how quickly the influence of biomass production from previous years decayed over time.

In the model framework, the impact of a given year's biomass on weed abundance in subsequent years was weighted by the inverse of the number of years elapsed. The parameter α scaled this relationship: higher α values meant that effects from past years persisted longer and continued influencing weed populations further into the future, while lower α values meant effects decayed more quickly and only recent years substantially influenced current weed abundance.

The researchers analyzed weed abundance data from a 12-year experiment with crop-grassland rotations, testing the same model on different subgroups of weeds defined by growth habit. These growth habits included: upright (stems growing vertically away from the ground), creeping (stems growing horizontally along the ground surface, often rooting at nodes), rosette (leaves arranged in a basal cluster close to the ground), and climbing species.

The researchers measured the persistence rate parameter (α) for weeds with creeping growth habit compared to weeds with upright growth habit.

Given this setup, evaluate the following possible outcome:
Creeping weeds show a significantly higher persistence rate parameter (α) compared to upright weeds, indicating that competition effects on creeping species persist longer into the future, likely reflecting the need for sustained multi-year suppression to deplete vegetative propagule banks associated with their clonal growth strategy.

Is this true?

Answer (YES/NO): NO